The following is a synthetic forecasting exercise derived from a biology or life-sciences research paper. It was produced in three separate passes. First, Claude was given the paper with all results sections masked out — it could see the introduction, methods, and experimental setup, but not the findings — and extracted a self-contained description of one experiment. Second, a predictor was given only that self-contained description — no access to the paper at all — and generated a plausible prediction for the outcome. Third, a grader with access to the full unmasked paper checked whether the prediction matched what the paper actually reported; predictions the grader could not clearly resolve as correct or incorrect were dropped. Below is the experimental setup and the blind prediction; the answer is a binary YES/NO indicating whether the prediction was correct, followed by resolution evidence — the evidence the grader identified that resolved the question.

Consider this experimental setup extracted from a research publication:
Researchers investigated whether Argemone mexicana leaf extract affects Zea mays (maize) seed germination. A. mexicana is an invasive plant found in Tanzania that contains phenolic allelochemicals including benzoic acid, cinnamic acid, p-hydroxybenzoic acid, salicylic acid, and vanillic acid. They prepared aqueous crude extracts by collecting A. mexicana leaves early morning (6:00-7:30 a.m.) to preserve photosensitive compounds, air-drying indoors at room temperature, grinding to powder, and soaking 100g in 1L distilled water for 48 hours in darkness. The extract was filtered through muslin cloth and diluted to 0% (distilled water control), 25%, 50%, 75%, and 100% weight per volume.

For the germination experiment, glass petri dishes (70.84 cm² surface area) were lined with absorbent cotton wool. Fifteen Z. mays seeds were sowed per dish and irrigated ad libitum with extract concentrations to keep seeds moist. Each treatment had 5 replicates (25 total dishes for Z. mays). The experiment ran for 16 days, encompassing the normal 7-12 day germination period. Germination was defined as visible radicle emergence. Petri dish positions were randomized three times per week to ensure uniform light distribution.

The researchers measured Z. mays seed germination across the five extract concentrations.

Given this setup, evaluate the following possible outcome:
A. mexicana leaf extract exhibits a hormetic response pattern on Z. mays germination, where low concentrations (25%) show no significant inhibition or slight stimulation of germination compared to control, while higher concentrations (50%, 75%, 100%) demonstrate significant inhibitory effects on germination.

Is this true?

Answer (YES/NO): NO